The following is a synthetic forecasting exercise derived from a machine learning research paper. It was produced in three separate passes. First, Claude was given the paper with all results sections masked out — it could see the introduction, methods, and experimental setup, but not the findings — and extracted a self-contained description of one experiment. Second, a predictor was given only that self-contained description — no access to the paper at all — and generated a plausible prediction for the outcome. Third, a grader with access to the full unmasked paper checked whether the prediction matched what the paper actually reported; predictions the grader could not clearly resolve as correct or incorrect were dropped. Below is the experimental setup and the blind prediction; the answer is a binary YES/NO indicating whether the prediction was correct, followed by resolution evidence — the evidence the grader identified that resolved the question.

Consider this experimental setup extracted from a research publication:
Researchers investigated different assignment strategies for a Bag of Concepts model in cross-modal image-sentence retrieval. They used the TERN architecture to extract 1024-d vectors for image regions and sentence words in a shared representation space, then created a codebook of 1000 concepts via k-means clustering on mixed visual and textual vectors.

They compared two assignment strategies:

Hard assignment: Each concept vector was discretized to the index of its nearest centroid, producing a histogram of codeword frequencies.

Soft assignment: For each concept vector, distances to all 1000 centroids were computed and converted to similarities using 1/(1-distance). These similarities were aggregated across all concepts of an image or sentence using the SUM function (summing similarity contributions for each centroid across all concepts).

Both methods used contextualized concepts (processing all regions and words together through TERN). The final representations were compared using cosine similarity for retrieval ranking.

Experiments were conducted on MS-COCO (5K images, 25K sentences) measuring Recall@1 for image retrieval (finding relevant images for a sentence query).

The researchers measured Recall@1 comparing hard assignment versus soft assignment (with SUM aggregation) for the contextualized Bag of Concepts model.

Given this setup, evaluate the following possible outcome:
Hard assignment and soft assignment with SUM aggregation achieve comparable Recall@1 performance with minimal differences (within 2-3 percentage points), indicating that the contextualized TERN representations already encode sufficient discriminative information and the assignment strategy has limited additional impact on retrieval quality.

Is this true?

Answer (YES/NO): NO